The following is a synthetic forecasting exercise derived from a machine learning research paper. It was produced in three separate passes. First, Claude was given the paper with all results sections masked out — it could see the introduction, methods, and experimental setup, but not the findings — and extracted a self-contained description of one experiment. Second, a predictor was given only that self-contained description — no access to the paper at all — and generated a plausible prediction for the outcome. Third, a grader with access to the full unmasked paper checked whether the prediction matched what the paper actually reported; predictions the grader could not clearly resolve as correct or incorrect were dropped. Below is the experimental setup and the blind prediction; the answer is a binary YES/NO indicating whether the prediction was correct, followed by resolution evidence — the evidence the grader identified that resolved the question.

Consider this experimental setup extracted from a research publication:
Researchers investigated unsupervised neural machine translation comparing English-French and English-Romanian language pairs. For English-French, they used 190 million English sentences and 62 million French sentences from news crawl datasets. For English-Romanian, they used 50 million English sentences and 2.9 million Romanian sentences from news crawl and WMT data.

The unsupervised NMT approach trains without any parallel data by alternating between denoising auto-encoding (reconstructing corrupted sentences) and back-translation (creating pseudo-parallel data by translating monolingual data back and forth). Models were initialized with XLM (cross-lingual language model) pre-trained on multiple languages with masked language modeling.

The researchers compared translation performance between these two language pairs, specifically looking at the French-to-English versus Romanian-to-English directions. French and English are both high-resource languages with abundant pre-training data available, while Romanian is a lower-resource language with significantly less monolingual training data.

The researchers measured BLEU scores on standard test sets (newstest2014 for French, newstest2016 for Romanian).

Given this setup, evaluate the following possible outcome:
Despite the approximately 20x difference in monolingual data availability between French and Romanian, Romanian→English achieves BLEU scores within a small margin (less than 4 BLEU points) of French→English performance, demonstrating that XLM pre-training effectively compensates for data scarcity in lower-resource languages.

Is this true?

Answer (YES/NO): YES